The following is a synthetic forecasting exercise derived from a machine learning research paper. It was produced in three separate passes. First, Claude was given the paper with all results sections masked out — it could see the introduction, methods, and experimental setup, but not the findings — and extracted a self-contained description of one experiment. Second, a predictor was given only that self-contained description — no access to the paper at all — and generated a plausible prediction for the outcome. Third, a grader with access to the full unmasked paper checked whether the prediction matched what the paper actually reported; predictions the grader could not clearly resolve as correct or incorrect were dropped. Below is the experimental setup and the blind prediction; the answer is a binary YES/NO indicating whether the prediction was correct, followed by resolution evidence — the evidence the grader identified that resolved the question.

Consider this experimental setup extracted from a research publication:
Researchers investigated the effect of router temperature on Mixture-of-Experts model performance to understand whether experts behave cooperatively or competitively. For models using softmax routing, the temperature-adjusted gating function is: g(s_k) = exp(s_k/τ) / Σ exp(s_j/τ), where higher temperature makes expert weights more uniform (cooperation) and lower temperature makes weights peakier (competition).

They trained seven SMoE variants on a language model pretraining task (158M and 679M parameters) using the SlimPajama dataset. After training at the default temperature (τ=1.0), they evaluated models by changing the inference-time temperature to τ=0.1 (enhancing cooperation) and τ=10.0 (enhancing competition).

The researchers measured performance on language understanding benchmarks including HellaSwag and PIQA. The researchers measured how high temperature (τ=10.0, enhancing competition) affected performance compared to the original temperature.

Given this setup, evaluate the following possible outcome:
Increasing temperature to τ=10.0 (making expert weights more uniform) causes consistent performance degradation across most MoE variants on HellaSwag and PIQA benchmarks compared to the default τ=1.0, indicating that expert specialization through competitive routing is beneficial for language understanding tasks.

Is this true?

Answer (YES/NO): YES